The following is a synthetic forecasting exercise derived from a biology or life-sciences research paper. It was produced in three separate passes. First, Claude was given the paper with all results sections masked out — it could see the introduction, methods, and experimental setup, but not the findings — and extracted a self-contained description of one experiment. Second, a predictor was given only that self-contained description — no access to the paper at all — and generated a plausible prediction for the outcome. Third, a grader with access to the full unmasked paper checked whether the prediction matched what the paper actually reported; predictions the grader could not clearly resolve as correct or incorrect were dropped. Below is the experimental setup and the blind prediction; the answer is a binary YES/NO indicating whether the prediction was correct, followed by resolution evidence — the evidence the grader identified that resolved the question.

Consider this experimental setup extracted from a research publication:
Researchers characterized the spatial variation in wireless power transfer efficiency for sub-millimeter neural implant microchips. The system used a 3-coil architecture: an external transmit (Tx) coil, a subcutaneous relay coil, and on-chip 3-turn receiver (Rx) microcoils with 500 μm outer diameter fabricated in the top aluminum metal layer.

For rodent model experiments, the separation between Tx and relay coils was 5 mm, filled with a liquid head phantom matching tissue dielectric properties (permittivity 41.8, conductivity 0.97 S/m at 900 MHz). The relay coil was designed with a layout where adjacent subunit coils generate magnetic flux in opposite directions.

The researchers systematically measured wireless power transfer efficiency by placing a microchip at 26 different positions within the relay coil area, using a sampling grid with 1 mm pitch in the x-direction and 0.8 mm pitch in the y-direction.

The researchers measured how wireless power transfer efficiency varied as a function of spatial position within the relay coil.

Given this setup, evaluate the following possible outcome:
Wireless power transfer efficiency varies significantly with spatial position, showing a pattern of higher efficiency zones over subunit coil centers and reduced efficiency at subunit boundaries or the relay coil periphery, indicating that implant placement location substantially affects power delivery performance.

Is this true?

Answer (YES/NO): NO